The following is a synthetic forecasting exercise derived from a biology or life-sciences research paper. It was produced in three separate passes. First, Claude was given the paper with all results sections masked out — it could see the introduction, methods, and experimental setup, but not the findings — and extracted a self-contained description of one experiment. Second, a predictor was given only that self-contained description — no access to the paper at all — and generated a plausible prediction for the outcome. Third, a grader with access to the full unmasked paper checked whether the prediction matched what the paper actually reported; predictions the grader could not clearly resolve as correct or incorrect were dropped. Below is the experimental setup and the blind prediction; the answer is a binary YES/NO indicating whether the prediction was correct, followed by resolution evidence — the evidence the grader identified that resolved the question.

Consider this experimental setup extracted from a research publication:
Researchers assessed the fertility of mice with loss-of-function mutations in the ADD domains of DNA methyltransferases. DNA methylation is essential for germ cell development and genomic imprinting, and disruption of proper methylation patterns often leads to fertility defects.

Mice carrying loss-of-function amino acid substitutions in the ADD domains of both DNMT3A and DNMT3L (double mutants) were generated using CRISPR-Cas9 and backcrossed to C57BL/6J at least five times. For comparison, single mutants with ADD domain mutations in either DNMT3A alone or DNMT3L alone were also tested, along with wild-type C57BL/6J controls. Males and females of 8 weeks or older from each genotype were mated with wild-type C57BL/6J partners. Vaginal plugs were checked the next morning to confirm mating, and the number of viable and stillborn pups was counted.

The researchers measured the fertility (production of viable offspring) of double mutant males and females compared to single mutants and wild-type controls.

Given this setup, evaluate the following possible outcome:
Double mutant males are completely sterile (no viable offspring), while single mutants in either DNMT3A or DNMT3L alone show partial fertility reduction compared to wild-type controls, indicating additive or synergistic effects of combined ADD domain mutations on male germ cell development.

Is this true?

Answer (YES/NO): NO